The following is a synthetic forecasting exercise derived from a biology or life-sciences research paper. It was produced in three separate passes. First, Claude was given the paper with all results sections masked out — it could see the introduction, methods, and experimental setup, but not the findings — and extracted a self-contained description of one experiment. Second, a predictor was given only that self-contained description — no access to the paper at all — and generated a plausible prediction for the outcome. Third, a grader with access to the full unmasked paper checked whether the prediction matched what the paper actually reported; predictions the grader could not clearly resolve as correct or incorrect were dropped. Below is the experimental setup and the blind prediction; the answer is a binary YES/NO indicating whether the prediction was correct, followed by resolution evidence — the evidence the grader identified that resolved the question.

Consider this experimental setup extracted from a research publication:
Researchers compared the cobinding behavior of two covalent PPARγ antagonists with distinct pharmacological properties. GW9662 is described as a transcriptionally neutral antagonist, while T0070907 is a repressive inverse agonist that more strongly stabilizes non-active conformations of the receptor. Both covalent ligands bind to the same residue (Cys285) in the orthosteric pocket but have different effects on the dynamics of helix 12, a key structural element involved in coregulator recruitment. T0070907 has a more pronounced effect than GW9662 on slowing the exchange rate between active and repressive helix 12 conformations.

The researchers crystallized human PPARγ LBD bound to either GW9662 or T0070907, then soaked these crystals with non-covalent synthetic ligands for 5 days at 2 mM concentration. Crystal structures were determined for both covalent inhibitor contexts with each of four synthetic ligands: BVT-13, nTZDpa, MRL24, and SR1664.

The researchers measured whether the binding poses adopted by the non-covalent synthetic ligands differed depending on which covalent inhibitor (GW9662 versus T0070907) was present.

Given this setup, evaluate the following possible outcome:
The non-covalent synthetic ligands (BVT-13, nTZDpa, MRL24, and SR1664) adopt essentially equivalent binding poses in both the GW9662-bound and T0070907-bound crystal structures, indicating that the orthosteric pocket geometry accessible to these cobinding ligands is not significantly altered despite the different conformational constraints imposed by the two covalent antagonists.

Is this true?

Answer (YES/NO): YES